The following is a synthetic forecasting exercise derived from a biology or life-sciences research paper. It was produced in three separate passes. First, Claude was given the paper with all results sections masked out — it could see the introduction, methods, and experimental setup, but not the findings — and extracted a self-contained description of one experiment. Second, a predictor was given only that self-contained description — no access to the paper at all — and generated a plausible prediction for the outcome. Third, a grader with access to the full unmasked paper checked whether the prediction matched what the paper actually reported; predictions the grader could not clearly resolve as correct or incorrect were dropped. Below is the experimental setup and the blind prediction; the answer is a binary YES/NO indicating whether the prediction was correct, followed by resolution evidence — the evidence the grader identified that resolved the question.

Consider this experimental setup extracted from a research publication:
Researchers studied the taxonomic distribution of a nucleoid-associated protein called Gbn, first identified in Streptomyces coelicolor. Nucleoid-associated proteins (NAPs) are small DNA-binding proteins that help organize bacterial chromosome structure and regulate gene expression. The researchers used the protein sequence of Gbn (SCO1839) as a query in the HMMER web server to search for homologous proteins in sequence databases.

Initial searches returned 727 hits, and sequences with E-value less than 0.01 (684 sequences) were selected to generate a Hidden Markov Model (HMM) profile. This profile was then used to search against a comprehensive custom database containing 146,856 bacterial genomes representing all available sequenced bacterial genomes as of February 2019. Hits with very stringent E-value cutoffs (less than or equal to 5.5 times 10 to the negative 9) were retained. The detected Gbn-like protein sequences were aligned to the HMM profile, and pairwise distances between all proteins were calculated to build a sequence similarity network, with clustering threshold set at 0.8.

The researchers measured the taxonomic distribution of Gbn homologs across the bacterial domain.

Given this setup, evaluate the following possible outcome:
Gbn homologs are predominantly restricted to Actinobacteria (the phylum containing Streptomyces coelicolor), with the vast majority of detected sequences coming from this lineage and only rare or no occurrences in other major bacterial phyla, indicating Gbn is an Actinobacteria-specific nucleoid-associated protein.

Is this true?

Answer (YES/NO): YES